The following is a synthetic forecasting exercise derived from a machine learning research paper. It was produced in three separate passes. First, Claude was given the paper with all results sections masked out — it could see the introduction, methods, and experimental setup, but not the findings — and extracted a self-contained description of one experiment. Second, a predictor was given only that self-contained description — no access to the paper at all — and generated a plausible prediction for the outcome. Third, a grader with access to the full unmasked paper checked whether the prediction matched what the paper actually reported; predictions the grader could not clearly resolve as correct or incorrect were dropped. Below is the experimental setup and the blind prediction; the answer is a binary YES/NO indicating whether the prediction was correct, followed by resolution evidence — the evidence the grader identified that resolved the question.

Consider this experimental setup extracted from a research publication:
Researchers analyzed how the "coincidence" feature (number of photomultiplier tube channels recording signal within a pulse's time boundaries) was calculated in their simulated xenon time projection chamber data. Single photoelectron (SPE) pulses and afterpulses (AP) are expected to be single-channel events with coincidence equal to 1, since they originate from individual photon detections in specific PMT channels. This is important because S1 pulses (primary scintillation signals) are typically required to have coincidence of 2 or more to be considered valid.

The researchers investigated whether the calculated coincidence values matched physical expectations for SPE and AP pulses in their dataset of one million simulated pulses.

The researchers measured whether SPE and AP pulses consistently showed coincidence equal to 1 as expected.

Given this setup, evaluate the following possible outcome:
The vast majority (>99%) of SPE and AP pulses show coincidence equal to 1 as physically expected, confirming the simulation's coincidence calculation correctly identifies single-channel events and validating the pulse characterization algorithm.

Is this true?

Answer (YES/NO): NO